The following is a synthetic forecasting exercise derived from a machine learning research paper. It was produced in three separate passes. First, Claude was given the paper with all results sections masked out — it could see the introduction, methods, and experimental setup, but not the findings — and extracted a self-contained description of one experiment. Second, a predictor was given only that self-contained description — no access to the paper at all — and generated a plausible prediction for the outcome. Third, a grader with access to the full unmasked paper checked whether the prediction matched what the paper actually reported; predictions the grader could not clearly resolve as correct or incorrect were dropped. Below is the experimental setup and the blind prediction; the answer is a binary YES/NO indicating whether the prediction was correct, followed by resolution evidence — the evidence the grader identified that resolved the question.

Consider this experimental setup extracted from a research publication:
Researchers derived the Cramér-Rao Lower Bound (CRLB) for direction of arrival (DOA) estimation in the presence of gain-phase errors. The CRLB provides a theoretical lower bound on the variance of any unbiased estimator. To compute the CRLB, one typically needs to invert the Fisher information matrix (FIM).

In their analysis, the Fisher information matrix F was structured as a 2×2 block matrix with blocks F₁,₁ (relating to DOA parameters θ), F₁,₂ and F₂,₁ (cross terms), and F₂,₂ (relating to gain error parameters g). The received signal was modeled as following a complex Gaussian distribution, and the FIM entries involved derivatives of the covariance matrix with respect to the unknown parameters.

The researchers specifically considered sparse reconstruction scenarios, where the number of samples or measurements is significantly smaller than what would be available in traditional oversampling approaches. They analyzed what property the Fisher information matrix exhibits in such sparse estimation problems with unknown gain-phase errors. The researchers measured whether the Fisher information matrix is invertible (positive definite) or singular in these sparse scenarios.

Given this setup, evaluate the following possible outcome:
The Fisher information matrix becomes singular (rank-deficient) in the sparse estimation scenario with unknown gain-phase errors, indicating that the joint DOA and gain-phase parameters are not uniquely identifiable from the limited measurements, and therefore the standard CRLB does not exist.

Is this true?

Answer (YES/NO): YES